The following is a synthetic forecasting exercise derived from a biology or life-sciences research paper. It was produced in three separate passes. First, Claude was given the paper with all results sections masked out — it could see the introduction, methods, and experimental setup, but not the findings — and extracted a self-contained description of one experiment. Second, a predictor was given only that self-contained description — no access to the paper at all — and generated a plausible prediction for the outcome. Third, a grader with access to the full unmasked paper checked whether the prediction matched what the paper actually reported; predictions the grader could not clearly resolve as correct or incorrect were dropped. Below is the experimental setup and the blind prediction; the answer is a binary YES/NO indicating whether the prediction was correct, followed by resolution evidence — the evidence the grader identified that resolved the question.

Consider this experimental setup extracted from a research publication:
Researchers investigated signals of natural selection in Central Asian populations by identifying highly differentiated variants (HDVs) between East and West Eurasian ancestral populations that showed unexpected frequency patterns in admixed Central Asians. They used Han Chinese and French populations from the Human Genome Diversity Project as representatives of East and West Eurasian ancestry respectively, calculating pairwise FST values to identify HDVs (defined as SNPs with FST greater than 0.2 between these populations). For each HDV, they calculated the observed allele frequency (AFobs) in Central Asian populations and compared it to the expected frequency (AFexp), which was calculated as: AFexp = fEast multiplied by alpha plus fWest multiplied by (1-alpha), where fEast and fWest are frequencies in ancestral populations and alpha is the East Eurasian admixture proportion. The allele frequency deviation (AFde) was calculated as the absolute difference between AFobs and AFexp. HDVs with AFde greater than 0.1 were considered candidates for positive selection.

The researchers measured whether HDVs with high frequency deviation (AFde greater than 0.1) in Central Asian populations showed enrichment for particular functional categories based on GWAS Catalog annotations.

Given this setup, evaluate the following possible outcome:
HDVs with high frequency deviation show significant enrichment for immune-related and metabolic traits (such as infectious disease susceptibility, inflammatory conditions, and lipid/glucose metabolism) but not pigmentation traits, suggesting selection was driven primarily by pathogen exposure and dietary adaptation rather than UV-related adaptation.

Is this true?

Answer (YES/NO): NO